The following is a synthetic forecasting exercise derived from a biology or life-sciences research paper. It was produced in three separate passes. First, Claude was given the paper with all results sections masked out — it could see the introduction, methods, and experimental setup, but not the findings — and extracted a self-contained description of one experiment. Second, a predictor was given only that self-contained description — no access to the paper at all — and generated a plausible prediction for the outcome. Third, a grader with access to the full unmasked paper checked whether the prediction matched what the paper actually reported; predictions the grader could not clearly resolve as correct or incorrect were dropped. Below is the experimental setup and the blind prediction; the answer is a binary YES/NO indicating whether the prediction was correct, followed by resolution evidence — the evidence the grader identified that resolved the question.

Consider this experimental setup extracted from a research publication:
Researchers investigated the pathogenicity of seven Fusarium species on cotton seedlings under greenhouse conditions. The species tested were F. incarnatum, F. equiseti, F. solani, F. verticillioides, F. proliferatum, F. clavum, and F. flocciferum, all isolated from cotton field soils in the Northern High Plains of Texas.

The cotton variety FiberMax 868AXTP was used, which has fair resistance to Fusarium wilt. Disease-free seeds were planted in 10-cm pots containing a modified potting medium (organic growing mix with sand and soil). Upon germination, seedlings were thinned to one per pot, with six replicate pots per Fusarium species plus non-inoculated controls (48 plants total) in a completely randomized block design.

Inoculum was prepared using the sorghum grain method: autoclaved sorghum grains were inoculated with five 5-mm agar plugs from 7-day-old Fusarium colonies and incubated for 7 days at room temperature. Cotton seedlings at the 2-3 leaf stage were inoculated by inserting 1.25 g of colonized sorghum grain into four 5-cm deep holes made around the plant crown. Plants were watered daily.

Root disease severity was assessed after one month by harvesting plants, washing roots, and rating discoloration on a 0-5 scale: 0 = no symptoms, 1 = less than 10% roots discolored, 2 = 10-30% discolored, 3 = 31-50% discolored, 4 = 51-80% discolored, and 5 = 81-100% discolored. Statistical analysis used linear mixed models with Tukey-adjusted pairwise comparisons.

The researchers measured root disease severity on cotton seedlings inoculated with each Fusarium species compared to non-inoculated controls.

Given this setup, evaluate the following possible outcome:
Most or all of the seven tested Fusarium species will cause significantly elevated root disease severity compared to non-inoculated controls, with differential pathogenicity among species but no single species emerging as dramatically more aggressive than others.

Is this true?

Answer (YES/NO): NO